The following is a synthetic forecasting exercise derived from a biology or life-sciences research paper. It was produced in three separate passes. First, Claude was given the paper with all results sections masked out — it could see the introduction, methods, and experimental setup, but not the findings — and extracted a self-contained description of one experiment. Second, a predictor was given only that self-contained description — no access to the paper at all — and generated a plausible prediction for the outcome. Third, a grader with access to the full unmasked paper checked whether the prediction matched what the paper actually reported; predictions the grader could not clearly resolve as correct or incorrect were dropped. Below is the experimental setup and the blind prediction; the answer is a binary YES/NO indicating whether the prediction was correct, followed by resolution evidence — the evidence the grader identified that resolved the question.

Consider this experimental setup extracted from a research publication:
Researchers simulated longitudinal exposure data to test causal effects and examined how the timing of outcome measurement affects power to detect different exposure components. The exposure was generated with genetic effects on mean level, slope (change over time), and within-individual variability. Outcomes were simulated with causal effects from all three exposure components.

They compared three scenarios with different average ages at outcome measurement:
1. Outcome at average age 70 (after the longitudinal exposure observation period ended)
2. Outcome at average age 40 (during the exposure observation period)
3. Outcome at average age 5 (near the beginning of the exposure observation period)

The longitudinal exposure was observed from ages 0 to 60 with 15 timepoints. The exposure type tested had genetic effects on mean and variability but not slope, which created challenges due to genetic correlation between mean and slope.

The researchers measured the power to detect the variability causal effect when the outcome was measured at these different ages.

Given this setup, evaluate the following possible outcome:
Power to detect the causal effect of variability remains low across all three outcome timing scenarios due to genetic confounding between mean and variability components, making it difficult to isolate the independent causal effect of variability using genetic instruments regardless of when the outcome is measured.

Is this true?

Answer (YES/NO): NO